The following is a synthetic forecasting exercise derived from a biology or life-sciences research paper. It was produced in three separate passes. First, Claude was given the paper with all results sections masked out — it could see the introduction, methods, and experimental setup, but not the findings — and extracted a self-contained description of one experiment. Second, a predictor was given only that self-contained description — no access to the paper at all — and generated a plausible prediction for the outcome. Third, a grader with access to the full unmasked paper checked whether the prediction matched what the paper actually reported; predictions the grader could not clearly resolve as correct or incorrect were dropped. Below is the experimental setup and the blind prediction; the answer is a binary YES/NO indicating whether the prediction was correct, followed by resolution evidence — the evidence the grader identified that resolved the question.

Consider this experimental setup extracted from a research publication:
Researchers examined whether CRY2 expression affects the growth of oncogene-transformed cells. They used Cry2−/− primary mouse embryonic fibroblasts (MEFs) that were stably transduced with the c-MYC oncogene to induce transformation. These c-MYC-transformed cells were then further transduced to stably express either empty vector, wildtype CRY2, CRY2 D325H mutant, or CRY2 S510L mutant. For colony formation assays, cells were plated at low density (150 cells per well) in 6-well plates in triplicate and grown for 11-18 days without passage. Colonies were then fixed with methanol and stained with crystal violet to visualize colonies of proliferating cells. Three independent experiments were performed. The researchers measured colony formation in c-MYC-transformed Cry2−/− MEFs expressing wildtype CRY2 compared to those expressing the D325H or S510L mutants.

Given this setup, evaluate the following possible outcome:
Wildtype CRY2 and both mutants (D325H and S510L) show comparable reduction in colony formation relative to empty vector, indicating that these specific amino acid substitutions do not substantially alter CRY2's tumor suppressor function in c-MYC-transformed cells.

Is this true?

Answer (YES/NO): NO